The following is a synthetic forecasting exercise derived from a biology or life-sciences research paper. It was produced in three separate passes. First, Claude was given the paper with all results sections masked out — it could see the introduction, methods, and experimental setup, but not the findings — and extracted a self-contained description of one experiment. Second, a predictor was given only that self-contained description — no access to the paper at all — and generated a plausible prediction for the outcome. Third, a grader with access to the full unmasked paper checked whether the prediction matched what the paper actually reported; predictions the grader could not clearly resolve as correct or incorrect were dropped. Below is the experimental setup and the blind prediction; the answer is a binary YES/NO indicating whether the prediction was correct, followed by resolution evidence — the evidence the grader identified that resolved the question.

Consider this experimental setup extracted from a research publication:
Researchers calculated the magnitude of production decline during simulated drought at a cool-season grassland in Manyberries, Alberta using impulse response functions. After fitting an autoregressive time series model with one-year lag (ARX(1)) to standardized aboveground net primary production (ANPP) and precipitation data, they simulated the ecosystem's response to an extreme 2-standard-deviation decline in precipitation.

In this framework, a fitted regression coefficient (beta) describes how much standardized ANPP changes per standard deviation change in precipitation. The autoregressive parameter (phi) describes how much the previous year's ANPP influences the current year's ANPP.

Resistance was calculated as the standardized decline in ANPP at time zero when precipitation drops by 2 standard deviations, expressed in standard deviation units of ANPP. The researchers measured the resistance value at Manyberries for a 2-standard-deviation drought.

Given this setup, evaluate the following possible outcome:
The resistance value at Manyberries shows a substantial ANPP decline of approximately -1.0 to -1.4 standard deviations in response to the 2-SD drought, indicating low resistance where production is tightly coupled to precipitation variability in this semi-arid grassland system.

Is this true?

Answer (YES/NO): YES